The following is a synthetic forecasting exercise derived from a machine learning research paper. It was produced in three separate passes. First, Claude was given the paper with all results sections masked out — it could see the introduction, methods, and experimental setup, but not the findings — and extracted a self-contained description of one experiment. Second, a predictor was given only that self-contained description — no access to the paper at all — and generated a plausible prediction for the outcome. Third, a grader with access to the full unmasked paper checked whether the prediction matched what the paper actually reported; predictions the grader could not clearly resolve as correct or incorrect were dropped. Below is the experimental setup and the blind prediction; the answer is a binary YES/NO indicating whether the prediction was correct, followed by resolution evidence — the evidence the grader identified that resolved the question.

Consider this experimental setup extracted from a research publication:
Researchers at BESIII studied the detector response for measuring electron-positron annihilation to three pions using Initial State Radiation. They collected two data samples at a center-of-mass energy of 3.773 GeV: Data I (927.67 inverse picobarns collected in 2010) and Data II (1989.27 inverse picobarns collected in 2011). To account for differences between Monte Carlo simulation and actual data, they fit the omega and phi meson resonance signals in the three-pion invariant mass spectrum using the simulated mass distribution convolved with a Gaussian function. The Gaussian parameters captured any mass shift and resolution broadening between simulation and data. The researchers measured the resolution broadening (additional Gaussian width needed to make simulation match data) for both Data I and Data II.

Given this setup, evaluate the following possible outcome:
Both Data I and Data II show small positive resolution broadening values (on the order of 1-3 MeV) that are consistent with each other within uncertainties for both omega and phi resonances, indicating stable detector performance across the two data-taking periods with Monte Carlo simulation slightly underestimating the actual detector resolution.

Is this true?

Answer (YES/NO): NO